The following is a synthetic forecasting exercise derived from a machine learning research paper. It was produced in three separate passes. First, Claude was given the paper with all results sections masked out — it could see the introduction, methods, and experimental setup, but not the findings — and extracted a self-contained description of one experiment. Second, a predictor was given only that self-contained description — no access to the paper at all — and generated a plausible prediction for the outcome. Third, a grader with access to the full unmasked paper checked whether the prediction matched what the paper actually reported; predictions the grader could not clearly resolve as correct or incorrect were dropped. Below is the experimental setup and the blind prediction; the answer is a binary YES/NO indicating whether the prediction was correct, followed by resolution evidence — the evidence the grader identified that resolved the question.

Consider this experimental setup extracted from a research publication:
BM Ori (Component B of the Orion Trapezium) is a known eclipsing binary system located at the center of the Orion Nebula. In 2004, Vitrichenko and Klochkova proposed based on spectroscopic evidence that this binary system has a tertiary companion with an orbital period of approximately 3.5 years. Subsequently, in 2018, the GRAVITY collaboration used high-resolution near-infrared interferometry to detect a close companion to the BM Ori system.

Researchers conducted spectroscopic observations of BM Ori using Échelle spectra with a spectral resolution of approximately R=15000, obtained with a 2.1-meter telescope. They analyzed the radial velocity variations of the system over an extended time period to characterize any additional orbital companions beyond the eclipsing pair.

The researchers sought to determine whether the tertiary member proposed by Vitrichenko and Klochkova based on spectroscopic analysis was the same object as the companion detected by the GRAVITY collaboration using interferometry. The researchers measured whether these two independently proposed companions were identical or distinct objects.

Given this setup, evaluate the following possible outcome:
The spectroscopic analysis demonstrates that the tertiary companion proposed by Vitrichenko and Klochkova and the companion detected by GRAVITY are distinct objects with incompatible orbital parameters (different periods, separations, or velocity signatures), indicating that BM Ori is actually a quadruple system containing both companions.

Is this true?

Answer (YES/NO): NO